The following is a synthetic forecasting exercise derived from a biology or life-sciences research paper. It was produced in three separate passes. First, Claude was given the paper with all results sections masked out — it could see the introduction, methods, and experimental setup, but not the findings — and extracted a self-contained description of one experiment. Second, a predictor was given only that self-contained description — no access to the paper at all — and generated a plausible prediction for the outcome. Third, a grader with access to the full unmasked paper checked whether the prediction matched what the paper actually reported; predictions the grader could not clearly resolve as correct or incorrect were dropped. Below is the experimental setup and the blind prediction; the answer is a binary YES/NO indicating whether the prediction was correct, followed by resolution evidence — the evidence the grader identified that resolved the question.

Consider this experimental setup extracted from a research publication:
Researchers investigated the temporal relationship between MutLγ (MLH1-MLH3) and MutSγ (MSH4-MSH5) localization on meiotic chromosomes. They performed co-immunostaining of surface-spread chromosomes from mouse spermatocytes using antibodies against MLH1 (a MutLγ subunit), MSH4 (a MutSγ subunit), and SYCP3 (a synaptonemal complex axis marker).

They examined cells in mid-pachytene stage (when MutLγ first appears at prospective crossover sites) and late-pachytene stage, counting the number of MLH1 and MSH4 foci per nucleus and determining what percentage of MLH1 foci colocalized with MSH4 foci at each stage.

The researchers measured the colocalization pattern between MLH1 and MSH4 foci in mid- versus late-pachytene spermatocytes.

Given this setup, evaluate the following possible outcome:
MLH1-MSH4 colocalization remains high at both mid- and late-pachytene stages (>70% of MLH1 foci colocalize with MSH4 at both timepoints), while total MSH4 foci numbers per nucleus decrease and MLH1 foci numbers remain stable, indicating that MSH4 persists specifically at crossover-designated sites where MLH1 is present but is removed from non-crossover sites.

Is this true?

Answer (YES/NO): NO